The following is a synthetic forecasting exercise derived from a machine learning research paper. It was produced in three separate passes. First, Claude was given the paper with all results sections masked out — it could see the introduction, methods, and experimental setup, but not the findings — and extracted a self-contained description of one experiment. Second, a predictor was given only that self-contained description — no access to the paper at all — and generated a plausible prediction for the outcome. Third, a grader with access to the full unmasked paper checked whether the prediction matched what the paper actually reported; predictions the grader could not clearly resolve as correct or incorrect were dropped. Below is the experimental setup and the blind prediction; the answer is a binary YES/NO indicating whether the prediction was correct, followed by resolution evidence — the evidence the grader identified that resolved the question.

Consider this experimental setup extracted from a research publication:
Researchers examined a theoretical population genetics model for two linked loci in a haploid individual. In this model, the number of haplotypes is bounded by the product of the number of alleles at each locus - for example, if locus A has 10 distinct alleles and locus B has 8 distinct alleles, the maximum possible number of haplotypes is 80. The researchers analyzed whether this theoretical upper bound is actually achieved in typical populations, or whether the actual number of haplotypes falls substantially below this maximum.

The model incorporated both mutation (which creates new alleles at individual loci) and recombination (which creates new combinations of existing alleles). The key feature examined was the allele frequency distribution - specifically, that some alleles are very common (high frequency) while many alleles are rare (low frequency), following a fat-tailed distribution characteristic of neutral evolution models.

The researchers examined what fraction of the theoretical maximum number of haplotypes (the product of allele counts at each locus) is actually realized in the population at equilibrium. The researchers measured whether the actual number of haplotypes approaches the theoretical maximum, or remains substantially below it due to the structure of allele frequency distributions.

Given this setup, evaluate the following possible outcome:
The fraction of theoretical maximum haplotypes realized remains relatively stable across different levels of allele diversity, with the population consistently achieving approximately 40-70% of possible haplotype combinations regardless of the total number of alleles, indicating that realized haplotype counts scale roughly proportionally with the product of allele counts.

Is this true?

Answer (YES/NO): NO